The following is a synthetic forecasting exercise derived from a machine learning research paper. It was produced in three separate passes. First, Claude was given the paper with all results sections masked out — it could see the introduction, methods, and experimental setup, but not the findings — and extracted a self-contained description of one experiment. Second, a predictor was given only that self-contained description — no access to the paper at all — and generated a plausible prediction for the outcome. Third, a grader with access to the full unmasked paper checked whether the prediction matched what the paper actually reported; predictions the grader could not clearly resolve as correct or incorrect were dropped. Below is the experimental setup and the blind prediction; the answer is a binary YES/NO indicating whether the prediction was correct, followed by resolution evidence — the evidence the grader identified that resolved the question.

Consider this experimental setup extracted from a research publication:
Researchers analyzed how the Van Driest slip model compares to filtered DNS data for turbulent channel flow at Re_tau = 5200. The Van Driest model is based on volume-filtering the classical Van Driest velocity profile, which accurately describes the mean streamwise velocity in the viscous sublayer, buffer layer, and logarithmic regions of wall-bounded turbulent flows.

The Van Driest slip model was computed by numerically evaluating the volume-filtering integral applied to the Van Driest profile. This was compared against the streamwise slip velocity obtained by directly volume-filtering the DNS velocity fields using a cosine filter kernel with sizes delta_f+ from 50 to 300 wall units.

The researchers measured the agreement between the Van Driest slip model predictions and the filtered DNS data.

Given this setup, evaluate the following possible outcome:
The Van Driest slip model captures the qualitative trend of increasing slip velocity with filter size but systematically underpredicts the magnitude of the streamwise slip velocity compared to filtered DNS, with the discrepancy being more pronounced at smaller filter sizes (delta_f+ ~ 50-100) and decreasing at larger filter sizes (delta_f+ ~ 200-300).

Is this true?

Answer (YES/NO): NO